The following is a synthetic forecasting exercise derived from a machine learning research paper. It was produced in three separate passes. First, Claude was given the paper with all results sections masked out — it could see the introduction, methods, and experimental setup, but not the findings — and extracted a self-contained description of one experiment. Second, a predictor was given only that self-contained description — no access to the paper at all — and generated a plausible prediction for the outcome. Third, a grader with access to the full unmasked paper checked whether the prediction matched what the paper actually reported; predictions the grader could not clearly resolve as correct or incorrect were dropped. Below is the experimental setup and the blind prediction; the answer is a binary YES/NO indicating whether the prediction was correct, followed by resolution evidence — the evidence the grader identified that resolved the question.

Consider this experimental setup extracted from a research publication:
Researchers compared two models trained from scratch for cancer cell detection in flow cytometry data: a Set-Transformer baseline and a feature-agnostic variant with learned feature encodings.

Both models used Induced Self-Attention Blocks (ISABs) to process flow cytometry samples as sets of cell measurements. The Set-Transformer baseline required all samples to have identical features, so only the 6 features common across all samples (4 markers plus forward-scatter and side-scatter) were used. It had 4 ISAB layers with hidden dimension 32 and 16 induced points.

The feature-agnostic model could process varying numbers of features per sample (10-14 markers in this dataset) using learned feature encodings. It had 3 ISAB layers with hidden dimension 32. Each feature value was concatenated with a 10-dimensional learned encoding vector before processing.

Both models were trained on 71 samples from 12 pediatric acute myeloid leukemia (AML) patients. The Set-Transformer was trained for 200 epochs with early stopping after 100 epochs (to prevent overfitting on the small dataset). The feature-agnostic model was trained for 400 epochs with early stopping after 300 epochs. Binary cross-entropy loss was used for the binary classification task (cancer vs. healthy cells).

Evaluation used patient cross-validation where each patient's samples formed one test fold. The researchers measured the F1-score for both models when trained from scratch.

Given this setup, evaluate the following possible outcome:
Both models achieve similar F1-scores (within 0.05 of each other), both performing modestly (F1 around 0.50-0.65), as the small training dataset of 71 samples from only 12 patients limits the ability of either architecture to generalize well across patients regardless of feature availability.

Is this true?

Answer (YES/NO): NO